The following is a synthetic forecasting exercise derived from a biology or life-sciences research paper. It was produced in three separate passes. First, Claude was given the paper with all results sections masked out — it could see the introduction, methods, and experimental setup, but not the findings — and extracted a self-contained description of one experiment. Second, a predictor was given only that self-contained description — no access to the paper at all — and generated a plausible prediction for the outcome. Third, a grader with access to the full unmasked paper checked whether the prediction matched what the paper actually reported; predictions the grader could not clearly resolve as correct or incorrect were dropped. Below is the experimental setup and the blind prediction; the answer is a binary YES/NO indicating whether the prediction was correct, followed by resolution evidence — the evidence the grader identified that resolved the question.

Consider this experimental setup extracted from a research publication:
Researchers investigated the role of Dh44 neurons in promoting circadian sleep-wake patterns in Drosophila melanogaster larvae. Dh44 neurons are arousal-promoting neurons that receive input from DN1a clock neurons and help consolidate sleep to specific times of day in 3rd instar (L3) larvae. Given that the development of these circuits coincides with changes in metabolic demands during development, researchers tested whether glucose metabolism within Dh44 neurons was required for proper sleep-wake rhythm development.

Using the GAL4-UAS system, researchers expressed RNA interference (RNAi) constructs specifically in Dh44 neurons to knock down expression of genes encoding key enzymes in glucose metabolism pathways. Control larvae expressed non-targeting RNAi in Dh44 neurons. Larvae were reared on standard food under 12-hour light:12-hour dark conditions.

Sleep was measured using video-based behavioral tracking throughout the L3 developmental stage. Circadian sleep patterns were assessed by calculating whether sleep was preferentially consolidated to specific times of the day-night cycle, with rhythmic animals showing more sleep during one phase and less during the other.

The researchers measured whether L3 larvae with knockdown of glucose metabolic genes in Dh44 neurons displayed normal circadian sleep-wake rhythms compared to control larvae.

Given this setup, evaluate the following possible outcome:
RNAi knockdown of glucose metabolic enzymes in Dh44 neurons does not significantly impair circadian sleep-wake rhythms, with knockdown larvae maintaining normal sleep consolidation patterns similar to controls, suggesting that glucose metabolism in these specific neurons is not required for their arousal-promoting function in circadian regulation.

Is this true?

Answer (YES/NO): NO